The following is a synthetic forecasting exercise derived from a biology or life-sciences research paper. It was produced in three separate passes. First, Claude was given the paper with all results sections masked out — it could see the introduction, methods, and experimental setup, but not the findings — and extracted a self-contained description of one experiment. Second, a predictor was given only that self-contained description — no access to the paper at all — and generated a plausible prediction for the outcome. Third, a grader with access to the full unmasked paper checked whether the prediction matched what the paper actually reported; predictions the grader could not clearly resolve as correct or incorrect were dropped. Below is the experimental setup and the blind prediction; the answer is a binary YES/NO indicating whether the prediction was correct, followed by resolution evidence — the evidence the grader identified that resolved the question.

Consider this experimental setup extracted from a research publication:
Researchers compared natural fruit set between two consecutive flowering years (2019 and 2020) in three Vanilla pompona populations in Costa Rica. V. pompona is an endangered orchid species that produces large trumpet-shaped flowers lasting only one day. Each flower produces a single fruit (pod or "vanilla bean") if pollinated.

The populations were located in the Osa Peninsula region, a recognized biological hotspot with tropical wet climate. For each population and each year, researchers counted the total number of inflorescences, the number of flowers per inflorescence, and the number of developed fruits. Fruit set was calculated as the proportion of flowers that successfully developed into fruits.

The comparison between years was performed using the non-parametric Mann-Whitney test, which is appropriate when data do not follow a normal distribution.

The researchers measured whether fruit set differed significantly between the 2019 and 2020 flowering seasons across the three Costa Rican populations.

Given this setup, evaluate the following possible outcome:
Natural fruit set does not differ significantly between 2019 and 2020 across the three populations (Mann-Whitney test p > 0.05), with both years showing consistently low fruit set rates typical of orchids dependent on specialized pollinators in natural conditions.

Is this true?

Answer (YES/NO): YES